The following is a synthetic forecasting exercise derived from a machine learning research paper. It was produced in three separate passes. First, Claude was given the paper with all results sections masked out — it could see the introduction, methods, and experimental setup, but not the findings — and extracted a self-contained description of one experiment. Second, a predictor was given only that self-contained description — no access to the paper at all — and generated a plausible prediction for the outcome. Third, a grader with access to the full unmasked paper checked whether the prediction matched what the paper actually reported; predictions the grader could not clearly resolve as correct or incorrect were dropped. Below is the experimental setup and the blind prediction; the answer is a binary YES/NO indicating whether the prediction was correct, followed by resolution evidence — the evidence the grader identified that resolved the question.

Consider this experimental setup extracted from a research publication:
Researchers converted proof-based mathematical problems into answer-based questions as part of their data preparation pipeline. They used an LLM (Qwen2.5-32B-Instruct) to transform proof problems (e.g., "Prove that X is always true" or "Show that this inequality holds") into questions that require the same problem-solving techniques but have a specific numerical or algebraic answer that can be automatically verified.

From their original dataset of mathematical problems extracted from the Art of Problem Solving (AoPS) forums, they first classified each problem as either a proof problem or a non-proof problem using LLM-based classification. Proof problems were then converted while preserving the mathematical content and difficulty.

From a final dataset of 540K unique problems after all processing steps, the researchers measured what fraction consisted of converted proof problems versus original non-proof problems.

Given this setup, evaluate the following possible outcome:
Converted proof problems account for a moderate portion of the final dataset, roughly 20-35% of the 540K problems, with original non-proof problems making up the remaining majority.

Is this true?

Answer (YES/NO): NO